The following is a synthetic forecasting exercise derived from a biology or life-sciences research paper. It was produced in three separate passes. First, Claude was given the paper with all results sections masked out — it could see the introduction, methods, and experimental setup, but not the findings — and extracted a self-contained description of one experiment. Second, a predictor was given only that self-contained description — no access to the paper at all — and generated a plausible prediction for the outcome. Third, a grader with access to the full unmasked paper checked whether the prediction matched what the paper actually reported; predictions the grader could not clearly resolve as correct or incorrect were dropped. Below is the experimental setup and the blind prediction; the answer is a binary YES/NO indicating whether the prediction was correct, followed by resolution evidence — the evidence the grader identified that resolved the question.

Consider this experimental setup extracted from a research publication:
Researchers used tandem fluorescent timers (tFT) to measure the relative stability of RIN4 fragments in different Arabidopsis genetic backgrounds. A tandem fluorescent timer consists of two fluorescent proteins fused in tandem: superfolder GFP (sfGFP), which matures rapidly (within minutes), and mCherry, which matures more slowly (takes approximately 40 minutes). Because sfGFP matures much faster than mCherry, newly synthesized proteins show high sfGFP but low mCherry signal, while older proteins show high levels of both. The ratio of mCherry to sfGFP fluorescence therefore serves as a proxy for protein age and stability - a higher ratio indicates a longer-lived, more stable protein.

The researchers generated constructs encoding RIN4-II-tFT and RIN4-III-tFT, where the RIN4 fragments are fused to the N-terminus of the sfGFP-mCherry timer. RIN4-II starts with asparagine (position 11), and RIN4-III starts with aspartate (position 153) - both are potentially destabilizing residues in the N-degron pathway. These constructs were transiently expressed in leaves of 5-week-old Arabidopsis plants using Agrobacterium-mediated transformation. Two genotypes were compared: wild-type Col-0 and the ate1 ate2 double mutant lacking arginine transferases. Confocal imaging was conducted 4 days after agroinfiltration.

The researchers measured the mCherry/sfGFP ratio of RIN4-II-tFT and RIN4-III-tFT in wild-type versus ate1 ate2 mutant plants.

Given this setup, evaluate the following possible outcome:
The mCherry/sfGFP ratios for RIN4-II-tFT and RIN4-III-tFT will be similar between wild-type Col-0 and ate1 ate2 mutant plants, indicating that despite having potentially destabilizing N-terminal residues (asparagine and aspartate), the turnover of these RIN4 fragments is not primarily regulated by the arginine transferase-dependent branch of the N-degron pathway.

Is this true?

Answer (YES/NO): YES